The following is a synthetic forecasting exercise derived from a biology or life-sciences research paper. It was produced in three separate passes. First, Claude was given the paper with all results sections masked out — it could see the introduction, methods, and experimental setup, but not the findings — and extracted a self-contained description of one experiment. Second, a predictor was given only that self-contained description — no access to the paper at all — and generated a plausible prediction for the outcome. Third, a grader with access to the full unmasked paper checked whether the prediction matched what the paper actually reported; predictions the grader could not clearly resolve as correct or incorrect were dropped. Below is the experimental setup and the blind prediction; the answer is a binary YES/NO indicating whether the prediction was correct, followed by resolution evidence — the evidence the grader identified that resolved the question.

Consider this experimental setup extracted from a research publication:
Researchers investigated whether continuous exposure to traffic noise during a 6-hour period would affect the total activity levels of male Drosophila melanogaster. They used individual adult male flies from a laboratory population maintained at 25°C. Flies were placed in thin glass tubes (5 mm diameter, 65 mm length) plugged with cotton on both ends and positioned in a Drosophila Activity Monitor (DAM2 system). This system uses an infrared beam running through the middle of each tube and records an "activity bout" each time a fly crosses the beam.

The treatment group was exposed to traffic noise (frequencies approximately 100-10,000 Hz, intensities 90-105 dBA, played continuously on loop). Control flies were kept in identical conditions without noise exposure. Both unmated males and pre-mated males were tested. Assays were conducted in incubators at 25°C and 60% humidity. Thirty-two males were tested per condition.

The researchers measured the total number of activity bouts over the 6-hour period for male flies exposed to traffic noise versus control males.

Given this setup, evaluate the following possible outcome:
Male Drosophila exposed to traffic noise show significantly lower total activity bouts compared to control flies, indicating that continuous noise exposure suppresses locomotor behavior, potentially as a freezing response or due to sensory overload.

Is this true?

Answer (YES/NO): YES